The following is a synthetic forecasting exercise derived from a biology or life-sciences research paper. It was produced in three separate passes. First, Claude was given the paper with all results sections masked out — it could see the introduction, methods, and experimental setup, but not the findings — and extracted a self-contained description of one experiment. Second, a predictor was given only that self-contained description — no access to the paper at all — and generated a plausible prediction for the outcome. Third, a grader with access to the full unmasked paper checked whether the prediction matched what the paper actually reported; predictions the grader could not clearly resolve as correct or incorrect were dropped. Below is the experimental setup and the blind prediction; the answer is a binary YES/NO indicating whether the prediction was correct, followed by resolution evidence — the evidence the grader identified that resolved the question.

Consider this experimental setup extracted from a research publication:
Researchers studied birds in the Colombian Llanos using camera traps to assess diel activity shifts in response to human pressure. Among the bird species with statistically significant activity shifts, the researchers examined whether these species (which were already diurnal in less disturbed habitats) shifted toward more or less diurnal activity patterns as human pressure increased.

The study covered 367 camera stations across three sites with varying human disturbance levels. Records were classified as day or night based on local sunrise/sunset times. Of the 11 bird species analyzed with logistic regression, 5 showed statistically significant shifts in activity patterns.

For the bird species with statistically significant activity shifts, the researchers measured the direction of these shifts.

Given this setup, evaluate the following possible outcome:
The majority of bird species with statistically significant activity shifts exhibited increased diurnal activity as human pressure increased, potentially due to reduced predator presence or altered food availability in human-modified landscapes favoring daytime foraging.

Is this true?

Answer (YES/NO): YES